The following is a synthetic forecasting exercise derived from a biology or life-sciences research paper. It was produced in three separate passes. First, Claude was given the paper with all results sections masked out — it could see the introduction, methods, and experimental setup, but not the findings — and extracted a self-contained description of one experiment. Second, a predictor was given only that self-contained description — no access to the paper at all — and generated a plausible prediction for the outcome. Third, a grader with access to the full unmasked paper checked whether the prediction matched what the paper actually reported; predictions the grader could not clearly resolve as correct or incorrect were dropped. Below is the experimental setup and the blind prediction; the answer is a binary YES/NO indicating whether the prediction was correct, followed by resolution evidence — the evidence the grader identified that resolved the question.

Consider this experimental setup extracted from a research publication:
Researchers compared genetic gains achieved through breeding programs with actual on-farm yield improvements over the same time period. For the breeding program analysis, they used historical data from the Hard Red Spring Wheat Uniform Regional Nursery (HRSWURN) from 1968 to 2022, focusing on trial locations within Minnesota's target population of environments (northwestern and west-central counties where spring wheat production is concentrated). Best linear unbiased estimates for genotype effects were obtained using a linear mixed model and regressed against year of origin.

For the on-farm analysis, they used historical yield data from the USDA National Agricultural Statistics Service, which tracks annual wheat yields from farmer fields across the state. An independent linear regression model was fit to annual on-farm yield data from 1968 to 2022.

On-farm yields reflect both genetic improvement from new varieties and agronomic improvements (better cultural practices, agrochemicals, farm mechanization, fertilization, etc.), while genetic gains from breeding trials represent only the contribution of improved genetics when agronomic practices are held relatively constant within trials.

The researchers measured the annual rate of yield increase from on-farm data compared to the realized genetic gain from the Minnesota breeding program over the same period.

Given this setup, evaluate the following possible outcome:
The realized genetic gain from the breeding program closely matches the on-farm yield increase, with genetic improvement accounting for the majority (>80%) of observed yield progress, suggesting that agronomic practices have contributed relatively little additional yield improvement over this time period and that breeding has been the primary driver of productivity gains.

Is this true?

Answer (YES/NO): NO